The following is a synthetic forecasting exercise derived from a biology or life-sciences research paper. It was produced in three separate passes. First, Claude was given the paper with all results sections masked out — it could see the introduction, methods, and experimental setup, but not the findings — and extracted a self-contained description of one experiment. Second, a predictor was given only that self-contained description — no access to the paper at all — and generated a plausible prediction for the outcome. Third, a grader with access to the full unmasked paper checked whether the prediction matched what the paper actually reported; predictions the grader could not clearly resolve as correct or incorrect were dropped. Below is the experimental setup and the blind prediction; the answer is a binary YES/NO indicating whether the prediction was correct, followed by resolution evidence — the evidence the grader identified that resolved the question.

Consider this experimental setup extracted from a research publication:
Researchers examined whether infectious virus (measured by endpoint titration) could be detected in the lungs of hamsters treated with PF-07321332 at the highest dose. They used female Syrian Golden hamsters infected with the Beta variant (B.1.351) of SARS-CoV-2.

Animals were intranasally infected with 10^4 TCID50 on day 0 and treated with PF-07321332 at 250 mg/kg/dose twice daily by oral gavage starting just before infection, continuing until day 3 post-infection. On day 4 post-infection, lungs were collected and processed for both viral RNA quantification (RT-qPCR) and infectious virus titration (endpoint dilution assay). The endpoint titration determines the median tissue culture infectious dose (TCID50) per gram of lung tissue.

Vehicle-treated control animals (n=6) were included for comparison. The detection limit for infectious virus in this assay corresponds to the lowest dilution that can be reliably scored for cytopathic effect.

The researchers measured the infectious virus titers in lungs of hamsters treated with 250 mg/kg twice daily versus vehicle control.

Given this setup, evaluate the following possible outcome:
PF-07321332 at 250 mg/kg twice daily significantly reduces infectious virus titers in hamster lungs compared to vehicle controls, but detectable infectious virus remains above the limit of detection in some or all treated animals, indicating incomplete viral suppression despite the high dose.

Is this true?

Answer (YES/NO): NO